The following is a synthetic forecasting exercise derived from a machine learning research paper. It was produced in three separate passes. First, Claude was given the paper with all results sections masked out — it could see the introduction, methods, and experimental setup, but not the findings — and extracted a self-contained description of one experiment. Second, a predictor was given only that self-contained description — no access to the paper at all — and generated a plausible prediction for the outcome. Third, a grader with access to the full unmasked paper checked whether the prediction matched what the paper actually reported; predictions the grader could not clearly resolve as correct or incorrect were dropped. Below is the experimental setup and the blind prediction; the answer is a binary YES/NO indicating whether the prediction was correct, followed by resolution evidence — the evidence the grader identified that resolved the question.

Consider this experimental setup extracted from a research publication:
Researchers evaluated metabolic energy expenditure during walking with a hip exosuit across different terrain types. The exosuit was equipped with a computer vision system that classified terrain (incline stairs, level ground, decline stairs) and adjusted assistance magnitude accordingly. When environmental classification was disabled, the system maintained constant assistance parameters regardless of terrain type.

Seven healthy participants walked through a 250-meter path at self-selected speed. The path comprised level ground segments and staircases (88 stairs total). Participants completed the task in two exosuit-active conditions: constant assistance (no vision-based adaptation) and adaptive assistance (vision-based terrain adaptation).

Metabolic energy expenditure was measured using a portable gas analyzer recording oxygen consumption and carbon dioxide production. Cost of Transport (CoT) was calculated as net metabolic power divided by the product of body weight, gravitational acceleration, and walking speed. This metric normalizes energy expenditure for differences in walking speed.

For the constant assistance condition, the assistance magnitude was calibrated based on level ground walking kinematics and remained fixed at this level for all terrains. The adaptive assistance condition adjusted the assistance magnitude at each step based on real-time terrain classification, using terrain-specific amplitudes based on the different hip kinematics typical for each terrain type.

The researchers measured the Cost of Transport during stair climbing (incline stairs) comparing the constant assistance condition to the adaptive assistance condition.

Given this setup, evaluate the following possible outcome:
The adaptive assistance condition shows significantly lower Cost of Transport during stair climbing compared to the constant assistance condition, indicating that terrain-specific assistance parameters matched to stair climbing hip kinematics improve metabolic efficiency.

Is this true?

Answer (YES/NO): YES